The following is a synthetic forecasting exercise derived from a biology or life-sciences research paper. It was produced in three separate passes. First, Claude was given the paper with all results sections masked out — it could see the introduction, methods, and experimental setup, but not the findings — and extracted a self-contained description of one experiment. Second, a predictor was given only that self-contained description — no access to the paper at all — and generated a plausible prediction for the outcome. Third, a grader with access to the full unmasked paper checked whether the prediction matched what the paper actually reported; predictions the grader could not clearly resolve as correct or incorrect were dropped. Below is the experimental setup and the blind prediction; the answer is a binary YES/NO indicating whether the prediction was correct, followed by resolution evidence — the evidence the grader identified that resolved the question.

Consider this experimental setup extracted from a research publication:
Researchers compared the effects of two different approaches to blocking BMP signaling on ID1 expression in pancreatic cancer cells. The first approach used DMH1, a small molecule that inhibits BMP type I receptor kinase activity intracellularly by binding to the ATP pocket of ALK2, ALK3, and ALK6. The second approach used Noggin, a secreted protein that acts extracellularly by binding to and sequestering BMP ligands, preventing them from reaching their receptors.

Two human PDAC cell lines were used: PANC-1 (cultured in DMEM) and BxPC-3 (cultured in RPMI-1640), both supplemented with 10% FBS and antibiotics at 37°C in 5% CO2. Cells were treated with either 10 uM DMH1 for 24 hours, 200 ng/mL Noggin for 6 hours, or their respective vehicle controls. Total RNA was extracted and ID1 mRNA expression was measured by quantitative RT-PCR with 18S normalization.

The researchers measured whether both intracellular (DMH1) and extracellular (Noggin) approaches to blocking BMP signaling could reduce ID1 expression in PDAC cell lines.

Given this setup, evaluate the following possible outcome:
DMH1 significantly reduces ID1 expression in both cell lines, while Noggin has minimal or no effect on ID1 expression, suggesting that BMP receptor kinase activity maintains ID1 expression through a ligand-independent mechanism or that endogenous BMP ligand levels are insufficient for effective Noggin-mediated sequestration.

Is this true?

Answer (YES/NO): NO